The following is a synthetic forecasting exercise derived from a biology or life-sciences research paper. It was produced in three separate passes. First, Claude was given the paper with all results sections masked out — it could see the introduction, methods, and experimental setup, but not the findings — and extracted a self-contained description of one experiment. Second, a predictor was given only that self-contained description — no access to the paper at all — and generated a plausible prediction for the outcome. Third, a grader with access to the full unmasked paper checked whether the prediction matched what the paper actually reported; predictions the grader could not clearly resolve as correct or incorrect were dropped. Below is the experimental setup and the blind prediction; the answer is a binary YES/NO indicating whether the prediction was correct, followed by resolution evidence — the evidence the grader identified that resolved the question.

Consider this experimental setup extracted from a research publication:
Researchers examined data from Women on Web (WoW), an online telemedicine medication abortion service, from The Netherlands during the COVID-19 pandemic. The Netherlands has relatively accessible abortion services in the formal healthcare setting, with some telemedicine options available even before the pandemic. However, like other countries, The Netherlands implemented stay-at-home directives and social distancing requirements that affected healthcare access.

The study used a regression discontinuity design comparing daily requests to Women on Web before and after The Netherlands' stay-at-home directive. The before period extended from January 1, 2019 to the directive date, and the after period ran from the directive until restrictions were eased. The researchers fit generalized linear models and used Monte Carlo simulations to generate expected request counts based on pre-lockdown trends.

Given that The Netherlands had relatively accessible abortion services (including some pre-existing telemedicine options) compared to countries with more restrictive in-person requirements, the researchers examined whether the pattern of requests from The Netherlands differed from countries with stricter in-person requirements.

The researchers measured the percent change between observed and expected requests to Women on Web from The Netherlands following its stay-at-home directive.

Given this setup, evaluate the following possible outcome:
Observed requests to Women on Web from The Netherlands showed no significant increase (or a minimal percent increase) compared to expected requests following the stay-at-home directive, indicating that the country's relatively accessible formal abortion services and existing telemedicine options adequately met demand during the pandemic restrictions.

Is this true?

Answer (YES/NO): YES